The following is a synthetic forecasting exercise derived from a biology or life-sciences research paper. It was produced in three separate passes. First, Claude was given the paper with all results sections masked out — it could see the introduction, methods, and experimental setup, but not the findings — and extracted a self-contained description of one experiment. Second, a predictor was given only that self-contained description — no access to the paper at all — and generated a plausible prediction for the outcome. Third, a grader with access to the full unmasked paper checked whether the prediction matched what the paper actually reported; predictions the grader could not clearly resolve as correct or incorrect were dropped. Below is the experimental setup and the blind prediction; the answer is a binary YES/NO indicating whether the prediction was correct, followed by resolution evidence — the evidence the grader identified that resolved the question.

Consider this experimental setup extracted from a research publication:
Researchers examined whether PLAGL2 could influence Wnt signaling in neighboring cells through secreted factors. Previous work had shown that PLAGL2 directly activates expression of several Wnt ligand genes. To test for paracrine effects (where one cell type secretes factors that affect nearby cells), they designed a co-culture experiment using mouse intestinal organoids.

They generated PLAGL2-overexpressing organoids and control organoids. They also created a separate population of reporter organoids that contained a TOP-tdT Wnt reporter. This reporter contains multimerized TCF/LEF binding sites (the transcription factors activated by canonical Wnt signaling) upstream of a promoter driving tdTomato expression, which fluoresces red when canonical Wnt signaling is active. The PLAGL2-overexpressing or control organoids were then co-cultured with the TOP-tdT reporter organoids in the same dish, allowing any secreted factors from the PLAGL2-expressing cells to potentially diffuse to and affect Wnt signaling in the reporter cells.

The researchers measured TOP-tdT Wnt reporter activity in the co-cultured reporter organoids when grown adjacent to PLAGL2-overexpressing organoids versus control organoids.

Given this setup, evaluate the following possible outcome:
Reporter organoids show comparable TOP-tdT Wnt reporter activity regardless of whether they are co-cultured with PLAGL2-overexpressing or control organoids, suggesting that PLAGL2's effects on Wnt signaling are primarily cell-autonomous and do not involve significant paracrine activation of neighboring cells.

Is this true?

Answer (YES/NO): NO